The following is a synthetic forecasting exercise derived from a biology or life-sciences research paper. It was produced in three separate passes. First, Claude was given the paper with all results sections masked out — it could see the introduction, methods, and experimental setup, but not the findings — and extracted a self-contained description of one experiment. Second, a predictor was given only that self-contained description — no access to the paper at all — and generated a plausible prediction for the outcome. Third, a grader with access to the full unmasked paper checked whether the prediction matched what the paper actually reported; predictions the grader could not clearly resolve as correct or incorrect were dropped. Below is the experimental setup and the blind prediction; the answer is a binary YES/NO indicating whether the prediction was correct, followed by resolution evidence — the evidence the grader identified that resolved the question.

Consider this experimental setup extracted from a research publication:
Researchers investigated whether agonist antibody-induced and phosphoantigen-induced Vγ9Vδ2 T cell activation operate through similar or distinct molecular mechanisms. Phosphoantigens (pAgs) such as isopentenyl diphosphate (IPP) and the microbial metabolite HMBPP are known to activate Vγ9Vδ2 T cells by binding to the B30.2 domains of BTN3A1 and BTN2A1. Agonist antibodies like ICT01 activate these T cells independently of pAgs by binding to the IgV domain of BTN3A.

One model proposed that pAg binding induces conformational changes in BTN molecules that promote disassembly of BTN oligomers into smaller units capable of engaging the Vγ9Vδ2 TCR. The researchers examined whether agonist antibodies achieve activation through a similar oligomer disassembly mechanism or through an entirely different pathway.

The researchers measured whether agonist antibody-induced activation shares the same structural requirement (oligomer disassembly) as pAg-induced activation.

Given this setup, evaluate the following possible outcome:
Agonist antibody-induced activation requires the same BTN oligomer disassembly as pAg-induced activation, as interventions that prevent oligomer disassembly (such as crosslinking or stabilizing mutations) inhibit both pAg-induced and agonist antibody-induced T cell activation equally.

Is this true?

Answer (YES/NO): NO